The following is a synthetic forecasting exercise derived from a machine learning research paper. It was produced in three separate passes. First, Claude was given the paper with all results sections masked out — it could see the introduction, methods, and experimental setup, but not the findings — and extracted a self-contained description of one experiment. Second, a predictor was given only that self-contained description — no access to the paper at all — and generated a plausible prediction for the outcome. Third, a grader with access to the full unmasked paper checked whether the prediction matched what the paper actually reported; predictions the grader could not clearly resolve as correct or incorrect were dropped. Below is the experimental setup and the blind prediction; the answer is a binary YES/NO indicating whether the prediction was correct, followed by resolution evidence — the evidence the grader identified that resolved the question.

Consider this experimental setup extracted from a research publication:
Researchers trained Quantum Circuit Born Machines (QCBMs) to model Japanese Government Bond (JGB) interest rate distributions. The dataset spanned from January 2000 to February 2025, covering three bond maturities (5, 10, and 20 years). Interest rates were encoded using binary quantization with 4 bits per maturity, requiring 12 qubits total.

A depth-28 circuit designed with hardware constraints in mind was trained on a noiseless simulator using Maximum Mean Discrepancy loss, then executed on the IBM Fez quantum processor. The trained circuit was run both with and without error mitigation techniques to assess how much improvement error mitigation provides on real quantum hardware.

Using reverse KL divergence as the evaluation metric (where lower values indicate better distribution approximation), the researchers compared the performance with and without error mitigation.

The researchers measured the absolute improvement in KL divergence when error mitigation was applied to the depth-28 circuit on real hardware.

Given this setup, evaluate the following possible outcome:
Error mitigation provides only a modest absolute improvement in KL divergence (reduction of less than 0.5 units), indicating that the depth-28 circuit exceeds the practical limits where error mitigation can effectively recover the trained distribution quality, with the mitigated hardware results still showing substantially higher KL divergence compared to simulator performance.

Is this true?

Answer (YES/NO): YES